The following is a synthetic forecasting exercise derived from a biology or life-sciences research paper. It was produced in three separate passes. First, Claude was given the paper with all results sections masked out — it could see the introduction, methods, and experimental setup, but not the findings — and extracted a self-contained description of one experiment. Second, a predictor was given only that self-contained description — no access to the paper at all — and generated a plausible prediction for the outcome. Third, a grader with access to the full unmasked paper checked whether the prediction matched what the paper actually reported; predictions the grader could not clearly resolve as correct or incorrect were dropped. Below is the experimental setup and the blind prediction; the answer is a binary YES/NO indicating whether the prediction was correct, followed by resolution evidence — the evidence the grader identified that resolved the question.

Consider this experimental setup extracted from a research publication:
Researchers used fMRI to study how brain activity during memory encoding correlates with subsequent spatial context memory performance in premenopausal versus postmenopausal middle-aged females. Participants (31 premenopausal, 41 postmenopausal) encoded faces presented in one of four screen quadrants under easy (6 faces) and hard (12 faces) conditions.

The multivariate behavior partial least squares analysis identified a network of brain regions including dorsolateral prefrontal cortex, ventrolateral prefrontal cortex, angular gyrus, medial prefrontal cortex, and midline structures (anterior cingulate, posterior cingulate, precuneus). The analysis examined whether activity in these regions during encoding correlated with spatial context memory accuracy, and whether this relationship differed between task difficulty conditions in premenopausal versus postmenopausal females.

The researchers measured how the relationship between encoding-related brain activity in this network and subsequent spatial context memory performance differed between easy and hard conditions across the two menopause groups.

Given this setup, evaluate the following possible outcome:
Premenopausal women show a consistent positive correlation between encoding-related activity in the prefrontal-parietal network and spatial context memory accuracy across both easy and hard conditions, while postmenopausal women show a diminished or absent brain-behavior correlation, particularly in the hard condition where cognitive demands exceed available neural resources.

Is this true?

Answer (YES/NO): NO